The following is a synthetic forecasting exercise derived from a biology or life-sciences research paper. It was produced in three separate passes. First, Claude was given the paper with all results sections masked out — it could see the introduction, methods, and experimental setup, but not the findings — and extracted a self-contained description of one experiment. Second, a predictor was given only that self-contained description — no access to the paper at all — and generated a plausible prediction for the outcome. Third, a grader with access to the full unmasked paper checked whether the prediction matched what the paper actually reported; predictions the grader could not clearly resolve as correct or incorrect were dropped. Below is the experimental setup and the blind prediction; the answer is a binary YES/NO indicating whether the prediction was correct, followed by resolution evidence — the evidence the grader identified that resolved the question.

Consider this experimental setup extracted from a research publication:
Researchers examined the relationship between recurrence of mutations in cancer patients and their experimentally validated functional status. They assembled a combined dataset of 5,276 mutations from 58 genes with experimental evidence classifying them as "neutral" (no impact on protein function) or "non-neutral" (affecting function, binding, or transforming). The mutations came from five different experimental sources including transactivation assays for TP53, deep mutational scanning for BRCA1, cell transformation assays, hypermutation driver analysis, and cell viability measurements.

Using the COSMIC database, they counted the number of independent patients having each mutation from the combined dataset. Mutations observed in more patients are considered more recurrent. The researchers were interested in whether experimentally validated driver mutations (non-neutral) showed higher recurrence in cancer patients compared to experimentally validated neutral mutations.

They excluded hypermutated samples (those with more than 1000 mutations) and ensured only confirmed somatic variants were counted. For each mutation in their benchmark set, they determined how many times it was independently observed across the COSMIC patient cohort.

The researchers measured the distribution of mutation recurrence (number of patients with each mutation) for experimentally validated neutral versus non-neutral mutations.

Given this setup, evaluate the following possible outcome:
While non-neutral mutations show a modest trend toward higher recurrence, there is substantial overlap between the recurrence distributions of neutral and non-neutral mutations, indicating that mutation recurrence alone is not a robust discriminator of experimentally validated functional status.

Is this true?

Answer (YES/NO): NO